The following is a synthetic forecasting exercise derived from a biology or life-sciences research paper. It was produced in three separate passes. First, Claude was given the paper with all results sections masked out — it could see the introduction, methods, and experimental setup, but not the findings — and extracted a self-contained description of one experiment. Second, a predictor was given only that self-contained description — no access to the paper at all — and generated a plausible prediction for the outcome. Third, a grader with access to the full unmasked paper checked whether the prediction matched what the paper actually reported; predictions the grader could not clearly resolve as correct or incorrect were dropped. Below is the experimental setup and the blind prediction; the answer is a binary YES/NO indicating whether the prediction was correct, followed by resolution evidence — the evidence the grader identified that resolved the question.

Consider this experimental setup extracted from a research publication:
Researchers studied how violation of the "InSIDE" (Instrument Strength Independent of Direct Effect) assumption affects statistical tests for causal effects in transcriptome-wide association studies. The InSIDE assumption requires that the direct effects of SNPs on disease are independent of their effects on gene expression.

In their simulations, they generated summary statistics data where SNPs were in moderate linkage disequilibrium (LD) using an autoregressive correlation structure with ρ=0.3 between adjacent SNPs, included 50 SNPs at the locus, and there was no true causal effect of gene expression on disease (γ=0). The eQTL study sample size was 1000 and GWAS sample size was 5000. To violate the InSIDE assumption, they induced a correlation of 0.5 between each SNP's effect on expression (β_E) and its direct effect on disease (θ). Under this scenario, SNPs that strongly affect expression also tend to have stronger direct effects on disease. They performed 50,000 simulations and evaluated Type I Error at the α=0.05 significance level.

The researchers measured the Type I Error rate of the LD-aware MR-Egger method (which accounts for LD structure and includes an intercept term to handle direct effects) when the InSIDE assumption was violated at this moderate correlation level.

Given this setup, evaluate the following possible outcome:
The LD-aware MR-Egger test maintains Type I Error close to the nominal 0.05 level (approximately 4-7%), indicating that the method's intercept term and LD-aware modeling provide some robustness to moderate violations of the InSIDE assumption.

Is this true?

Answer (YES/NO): NO